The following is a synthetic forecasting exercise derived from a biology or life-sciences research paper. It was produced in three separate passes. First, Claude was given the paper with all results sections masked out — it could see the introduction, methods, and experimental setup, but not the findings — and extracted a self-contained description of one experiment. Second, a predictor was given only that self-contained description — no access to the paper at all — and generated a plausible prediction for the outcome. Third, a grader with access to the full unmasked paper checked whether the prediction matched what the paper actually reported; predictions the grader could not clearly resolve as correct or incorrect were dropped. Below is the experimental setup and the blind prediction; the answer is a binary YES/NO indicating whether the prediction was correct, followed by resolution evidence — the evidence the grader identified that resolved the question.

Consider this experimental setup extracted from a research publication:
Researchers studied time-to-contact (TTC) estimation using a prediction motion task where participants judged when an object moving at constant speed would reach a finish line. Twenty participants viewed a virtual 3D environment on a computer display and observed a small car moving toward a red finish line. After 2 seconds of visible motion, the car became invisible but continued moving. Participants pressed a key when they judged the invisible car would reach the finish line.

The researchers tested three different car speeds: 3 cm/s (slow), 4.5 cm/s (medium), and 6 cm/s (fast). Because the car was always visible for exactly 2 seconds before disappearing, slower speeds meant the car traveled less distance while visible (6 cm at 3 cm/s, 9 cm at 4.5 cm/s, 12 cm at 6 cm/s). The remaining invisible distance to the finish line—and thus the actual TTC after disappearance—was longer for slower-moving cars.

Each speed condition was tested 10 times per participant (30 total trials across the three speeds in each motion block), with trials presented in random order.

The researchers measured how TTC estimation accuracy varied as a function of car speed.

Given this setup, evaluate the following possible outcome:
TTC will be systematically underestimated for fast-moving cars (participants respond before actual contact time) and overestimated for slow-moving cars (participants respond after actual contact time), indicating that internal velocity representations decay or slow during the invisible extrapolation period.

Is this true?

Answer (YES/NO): NO